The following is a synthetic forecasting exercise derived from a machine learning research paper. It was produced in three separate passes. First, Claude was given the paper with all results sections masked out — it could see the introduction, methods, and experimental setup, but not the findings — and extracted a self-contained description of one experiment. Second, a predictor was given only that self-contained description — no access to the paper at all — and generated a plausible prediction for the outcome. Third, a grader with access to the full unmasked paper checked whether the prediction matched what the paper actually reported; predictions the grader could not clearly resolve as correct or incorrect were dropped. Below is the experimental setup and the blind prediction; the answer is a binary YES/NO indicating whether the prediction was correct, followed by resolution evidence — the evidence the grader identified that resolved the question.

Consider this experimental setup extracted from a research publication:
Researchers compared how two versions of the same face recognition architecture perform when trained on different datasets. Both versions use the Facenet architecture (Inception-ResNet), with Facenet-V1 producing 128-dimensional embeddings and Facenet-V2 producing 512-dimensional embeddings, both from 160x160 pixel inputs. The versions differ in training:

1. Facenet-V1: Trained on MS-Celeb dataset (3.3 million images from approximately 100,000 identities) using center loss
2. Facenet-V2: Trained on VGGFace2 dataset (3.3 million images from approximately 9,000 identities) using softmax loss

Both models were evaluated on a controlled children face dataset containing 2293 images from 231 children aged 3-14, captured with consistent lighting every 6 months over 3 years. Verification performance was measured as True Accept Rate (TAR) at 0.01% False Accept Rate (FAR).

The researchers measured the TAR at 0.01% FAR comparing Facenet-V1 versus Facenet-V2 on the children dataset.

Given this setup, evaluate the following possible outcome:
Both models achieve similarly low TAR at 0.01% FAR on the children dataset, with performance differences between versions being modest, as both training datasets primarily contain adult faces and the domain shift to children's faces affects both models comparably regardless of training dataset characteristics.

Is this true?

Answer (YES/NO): NO